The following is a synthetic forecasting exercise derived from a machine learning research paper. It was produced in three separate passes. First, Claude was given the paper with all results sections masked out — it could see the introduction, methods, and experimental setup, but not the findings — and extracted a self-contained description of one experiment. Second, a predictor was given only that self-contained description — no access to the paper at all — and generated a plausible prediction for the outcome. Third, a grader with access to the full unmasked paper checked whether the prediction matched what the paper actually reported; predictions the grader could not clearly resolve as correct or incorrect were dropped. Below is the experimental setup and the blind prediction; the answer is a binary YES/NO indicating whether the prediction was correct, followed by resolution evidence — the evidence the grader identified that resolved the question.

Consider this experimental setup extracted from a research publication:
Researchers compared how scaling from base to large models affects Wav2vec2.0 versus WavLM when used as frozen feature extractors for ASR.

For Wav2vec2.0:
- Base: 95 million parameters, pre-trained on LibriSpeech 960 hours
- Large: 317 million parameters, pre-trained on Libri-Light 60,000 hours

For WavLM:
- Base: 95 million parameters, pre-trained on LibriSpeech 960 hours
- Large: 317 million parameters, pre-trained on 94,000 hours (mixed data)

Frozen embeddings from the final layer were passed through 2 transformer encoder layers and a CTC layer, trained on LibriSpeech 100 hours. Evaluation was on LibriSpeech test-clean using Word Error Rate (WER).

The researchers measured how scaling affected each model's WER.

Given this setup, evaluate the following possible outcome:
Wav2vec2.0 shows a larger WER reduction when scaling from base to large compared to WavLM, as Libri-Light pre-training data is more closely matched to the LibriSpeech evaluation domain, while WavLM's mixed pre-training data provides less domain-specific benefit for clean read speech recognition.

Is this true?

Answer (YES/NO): NO